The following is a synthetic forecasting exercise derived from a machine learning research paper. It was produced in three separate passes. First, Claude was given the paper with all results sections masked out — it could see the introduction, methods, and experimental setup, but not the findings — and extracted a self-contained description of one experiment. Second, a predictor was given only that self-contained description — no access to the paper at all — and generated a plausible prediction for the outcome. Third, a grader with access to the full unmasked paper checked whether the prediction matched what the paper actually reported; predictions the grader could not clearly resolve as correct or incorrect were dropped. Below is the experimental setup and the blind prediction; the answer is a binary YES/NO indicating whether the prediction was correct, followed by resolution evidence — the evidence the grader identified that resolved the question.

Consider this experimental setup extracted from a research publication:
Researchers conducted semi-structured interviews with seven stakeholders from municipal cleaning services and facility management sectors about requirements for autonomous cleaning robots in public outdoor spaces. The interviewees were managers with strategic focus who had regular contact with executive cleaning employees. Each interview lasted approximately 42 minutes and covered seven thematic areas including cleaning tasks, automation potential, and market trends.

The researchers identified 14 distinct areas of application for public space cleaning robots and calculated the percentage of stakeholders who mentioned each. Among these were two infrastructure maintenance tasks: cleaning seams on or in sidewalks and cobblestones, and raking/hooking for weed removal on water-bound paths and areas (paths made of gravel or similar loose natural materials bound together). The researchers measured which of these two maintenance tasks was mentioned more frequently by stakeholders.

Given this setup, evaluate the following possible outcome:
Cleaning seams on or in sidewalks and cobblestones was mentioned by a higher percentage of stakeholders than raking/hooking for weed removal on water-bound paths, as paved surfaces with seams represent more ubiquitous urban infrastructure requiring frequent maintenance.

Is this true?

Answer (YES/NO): NO